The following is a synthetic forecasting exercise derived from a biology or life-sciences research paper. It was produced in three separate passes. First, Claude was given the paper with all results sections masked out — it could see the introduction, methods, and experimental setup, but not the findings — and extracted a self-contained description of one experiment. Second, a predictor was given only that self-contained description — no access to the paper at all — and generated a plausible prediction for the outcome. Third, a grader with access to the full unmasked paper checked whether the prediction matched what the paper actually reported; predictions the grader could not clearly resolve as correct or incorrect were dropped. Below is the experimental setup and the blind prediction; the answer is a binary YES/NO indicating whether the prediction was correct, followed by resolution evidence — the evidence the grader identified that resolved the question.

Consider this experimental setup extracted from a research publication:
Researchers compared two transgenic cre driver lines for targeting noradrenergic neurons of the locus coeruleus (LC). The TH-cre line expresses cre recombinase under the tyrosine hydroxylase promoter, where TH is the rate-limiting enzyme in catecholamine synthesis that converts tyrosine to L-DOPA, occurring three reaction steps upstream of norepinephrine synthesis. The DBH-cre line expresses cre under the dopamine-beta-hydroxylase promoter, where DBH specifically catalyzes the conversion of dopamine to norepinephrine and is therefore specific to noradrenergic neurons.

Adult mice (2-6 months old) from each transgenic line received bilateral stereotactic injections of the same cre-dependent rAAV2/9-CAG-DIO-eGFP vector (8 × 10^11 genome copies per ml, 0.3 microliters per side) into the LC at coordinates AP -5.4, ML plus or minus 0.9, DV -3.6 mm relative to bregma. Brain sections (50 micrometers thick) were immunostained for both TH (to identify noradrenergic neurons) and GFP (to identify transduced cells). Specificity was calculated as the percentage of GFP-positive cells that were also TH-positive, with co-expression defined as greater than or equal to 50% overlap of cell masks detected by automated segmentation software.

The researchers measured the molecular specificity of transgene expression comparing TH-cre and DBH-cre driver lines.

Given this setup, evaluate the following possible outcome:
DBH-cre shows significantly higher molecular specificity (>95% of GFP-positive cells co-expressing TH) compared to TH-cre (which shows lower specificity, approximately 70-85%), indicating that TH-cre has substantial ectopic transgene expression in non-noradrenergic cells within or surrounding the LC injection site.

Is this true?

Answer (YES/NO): NO